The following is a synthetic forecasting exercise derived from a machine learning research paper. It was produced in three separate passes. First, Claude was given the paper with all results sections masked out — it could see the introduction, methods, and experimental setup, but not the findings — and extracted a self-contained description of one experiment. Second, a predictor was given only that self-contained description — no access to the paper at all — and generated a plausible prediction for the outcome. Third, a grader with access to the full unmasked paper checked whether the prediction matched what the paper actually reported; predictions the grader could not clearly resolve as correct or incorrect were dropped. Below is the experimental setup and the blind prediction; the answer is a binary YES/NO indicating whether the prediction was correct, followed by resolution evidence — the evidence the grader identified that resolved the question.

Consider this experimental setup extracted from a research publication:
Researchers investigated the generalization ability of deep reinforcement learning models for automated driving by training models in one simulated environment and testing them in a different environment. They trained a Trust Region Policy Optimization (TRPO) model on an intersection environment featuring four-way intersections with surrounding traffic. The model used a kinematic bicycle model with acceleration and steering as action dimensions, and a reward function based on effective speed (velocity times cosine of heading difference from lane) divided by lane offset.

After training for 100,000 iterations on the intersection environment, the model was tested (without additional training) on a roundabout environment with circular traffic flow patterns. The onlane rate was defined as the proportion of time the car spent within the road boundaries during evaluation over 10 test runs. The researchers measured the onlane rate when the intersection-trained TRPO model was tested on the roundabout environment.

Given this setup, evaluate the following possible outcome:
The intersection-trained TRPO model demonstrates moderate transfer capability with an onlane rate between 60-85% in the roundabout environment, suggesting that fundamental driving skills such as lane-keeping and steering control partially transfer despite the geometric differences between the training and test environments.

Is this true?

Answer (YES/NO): NO